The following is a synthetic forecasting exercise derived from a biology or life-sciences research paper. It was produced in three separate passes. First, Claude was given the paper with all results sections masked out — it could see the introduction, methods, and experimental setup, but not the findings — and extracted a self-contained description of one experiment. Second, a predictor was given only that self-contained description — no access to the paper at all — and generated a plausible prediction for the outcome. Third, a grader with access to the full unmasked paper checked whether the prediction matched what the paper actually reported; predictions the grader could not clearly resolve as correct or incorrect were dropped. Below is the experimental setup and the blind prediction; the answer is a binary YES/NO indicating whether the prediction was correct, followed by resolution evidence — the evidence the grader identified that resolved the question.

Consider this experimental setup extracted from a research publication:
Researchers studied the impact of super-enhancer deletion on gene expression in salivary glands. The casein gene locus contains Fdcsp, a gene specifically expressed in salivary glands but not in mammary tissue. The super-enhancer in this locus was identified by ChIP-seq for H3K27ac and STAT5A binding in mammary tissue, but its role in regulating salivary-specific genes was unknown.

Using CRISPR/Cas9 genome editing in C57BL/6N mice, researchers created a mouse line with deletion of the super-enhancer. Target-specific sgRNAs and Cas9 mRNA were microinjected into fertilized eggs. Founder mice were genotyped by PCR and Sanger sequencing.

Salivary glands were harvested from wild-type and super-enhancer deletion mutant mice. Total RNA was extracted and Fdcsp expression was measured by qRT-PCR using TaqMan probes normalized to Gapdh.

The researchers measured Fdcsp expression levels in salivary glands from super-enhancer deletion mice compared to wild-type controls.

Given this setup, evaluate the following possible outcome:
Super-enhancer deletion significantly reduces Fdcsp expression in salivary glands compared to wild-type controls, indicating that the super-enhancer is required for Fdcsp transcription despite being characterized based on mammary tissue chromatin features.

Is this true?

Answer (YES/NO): YES